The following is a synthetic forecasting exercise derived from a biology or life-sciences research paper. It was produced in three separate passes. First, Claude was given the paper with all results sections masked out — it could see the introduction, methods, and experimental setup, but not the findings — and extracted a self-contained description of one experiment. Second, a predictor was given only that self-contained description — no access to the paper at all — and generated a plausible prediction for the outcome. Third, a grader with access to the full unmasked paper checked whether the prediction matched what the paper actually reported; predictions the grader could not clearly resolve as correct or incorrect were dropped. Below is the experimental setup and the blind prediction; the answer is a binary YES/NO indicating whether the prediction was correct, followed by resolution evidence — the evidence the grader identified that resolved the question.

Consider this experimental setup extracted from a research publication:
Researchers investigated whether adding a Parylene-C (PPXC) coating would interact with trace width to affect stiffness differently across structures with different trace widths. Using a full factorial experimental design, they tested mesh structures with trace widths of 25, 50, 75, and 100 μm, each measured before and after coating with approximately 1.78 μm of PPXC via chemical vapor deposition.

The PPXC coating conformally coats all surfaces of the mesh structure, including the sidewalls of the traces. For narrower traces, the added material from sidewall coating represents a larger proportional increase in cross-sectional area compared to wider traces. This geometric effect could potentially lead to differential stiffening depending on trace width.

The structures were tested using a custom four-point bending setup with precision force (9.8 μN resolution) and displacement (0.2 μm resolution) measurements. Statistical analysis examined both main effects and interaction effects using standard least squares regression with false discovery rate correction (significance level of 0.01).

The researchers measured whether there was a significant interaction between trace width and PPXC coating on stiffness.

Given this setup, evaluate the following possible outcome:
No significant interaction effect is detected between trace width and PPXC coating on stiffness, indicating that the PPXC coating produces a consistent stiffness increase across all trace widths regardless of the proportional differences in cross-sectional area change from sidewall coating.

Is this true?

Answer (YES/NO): NO